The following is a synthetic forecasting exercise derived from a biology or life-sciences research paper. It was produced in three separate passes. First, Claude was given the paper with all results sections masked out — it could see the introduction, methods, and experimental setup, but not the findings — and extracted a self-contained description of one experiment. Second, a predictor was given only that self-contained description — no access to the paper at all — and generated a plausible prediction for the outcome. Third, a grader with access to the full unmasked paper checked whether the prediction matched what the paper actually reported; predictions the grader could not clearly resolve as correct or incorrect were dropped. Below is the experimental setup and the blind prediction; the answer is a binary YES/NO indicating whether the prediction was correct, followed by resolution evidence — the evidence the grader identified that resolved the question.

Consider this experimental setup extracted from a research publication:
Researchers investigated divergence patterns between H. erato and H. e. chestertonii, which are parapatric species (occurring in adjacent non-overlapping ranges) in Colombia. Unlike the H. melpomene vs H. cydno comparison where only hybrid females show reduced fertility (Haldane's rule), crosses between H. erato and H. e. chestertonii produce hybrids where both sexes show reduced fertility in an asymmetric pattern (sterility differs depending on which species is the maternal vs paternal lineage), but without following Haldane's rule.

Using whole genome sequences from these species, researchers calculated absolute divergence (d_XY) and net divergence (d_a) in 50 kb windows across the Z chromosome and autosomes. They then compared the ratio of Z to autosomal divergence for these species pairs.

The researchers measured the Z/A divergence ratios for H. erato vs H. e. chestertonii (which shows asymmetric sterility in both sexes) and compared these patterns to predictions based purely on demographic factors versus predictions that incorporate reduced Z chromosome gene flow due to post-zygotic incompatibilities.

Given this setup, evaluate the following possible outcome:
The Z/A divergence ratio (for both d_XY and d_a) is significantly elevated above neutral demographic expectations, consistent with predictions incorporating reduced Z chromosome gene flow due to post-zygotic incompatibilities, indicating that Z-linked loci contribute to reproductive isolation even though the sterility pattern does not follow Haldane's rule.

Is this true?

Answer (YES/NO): YES